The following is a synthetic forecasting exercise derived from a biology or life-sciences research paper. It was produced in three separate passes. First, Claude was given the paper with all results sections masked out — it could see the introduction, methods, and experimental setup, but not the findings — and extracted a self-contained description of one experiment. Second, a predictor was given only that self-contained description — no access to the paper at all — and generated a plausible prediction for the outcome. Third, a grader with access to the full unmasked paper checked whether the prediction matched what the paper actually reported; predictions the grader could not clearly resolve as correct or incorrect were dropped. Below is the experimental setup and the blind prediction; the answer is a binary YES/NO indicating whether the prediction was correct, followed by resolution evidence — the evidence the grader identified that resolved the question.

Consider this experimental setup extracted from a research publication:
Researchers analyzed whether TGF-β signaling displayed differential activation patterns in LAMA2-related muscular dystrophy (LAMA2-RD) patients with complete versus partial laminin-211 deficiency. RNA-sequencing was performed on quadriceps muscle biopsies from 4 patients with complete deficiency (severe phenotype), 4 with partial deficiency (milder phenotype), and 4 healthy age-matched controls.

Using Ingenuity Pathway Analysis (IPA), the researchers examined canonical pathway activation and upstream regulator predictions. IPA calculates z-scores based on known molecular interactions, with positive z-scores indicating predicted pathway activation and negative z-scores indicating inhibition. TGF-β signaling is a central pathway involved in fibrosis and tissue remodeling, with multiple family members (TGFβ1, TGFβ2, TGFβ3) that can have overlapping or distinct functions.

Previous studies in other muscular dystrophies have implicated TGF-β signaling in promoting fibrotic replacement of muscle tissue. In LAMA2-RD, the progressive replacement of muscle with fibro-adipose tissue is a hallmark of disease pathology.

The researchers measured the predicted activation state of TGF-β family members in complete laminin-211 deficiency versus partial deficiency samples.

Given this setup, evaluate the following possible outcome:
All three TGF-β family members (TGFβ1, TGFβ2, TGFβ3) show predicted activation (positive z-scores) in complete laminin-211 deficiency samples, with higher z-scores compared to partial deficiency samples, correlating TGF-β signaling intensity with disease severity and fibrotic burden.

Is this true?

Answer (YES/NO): NO